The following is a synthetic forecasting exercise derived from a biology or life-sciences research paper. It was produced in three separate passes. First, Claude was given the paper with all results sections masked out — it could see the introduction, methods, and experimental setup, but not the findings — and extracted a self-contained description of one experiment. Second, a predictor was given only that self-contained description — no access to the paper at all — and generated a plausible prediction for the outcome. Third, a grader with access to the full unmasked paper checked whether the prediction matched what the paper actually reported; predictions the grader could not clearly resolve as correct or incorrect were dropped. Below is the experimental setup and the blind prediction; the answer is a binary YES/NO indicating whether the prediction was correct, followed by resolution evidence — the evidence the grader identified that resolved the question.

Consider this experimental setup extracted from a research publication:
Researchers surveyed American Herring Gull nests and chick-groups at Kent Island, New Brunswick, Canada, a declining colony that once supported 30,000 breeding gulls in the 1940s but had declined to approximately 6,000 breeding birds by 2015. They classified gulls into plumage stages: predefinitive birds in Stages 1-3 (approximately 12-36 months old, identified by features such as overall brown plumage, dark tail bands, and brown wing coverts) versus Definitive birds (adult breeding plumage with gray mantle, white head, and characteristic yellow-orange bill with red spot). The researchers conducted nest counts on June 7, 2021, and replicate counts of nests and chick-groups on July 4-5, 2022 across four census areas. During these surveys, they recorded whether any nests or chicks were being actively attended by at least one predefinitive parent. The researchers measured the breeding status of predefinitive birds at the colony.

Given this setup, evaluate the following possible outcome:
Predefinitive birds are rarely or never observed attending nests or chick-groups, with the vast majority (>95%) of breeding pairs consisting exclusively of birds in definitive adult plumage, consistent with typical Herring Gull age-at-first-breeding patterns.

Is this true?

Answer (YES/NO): YES